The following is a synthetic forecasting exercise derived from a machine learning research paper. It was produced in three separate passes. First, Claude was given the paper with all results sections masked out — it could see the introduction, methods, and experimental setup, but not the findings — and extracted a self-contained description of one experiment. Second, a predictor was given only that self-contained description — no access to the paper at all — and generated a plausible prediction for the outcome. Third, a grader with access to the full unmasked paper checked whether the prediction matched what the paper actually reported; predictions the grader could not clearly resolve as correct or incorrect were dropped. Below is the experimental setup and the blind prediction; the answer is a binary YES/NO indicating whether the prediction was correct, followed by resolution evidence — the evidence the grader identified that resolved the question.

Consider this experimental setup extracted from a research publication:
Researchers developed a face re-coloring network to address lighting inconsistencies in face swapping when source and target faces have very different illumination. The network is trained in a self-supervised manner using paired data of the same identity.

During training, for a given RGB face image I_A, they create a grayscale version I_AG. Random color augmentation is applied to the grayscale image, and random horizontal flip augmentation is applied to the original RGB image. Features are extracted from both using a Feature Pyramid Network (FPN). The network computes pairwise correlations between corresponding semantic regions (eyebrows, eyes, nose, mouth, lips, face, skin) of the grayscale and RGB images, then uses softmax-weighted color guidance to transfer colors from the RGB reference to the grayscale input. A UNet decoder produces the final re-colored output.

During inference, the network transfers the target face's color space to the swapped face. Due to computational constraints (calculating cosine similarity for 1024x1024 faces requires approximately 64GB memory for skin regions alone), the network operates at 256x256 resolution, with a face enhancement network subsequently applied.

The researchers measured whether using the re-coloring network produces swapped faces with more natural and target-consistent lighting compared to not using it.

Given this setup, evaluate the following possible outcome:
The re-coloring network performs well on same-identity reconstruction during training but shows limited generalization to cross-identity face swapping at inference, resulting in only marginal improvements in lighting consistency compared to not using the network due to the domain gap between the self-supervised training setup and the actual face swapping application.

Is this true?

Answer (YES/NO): NO